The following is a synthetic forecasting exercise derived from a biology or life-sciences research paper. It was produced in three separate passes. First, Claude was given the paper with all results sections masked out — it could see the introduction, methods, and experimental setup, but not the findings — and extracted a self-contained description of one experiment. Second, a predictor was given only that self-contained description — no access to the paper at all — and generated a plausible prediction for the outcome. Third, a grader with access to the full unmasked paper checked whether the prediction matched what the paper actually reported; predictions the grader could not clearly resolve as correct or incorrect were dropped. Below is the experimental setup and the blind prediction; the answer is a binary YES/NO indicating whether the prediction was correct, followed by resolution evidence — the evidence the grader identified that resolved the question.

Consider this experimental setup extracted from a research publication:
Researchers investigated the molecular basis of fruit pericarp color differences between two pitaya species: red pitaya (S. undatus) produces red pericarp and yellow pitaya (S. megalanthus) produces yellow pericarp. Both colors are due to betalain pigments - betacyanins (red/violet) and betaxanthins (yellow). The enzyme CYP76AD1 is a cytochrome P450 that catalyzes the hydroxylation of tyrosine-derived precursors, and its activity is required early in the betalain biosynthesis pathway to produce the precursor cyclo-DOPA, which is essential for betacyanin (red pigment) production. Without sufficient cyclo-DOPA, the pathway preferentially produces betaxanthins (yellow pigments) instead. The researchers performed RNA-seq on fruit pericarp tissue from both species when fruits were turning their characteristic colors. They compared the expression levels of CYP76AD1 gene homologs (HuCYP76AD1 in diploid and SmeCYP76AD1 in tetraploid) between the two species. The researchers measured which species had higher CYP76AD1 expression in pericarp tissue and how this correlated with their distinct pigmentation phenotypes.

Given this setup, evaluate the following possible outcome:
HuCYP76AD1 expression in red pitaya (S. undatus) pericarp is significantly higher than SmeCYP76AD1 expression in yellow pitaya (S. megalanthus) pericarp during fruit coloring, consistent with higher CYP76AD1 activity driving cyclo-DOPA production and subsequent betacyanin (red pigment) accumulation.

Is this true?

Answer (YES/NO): YES